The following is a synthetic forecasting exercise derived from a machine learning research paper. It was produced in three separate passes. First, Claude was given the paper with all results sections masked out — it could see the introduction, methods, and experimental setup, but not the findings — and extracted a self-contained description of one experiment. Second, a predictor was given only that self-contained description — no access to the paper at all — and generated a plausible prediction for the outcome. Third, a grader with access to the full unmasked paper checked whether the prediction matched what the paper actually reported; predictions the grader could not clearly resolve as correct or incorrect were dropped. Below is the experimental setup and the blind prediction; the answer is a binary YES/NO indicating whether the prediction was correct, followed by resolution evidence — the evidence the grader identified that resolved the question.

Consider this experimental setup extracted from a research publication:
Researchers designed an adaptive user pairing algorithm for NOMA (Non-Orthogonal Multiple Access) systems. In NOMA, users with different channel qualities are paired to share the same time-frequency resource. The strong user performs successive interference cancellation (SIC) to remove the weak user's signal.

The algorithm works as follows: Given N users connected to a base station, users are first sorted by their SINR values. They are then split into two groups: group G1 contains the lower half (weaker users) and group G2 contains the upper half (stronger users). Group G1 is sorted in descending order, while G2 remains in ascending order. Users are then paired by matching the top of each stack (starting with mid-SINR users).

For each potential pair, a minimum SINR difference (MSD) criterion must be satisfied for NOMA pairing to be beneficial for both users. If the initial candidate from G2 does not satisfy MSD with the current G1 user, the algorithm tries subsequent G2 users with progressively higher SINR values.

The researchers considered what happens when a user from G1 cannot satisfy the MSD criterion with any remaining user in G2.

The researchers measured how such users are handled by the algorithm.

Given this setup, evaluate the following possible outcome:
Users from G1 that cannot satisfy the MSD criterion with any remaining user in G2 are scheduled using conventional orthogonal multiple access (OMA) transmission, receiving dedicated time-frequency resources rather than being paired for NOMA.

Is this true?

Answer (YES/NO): YES